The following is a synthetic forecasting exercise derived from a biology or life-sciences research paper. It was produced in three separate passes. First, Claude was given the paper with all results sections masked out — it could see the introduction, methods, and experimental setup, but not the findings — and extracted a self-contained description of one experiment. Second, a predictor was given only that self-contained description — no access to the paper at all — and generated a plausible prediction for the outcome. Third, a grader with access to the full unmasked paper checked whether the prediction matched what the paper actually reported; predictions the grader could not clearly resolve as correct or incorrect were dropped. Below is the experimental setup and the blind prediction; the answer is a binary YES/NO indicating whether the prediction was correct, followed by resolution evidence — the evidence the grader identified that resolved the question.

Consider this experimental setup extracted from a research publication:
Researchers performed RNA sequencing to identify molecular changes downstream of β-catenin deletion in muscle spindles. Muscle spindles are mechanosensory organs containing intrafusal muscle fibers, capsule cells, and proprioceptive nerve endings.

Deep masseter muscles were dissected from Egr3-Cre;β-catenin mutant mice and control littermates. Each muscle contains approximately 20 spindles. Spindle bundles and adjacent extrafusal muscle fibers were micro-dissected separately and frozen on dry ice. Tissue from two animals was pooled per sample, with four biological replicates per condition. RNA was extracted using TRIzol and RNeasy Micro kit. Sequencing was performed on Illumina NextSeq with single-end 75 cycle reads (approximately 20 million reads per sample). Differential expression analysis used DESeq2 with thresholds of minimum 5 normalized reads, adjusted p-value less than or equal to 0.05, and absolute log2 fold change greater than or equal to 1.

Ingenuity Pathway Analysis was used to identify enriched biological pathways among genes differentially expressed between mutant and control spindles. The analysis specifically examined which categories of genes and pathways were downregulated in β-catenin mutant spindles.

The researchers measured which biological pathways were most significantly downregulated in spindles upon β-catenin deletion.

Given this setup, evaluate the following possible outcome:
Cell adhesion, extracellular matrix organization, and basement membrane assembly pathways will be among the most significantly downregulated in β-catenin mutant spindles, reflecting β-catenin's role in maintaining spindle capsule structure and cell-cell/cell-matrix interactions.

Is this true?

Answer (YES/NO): YES